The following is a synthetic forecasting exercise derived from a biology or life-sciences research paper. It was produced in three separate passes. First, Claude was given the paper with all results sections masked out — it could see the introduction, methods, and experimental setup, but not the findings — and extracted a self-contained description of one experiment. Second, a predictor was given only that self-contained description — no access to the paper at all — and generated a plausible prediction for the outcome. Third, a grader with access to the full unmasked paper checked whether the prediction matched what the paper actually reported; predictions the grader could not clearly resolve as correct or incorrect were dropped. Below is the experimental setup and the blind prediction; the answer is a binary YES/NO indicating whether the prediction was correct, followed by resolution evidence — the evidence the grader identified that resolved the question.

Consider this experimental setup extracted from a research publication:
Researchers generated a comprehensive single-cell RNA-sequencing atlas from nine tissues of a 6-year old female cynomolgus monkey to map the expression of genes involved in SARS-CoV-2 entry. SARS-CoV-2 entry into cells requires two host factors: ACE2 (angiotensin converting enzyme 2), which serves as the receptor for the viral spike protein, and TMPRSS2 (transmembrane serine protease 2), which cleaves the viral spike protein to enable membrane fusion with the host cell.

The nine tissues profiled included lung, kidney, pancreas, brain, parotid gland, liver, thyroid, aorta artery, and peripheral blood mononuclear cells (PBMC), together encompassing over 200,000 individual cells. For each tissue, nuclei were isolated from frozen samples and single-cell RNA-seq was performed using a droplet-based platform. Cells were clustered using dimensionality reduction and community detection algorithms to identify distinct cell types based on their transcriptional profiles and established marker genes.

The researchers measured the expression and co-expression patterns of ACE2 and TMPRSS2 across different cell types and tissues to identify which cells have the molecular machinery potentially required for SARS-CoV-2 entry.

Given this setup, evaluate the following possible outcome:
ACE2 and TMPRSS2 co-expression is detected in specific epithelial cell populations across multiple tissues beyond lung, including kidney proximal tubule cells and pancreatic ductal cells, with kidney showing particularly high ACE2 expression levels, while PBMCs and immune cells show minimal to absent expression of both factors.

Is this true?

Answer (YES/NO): NO